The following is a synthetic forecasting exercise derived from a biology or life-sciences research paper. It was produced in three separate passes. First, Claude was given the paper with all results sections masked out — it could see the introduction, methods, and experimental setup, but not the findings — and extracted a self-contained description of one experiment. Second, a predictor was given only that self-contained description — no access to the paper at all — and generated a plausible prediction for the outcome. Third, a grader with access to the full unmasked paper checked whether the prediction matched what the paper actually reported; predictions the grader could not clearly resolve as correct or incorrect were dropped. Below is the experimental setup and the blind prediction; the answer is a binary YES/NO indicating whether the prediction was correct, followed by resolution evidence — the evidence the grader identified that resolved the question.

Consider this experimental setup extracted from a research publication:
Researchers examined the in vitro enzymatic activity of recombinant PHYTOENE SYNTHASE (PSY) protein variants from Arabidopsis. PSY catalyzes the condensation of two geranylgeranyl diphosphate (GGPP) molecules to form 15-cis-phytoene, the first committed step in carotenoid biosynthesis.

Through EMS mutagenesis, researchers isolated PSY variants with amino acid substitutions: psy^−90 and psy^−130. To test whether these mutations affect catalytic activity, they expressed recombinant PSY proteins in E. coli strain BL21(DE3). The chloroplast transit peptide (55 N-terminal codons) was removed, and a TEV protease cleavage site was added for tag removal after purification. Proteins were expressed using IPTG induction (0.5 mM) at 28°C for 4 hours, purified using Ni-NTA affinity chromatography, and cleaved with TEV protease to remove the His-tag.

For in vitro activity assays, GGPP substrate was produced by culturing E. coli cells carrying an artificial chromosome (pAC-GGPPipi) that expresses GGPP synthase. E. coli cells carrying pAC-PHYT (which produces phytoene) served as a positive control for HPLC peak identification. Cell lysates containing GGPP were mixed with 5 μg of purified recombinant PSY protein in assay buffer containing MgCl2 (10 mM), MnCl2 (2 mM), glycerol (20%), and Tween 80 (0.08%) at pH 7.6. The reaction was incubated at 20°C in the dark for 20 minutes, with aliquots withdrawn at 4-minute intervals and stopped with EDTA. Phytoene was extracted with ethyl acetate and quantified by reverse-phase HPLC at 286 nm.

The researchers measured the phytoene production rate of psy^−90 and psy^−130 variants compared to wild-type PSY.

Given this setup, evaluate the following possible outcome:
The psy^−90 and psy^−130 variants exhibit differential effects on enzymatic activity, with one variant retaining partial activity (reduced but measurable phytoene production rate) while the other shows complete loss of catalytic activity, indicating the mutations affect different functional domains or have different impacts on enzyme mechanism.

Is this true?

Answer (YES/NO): NO